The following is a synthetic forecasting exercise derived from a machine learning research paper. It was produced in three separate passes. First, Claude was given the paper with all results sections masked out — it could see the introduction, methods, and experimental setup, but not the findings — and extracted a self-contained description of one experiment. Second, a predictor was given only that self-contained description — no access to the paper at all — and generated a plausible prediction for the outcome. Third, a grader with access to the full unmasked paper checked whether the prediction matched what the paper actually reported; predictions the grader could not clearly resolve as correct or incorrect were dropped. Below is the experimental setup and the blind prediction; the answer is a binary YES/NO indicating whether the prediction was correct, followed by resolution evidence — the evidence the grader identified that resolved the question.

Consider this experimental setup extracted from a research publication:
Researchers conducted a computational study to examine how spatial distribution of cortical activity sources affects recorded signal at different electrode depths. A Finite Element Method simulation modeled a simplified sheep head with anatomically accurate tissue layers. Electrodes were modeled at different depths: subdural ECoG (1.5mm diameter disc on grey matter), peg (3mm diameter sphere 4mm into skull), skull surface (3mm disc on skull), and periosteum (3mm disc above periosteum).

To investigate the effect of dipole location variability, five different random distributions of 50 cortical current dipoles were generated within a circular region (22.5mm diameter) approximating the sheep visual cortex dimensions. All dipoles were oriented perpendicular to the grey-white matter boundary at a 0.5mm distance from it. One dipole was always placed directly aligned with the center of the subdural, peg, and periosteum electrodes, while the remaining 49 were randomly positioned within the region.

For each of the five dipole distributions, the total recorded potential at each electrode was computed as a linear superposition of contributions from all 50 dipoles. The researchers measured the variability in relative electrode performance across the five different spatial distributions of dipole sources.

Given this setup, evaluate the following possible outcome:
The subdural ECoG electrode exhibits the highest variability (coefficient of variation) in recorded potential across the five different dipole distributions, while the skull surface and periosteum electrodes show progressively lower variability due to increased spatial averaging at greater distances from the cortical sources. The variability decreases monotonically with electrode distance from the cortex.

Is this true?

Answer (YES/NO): NO